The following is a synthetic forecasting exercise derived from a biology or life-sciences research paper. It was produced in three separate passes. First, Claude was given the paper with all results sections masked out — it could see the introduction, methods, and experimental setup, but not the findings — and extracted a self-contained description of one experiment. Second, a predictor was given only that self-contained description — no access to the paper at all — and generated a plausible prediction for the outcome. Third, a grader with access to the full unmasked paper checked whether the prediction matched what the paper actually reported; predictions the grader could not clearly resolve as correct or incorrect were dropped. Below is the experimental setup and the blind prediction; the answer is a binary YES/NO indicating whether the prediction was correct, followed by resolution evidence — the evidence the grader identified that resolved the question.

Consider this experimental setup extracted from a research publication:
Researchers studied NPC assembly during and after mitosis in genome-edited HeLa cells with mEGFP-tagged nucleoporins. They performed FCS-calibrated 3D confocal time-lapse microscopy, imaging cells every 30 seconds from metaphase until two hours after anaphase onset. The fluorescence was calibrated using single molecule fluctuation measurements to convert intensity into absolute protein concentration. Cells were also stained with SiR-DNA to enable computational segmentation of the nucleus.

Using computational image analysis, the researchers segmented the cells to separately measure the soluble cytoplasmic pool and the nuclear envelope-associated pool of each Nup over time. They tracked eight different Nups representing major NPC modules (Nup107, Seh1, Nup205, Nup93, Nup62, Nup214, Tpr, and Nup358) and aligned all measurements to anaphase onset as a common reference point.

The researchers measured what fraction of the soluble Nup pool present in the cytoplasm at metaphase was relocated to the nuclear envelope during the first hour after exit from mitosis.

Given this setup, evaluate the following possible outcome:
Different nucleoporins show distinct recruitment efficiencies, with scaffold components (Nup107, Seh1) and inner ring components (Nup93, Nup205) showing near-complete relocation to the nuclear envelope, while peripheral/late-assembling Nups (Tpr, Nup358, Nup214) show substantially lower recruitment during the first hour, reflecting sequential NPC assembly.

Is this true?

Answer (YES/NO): NO